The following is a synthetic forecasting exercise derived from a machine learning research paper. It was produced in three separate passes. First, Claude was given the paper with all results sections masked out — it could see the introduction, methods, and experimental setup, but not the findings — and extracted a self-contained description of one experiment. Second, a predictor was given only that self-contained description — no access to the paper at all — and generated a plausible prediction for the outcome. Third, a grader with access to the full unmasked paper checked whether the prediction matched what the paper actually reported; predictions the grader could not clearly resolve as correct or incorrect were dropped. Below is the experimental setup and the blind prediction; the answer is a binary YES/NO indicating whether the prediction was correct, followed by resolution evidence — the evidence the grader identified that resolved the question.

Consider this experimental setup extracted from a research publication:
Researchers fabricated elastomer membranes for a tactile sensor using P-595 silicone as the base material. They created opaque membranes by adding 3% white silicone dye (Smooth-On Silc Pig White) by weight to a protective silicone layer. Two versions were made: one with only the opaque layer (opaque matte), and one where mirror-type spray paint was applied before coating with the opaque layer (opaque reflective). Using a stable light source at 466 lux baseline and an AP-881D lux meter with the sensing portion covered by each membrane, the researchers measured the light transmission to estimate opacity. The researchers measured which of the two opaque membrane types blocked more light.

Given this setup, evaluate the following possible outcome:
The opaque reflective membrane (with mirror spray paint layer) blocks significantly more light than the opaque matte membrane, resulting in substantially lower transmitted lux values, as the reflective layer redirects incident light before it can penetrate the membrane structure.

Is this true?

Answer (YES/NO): YES